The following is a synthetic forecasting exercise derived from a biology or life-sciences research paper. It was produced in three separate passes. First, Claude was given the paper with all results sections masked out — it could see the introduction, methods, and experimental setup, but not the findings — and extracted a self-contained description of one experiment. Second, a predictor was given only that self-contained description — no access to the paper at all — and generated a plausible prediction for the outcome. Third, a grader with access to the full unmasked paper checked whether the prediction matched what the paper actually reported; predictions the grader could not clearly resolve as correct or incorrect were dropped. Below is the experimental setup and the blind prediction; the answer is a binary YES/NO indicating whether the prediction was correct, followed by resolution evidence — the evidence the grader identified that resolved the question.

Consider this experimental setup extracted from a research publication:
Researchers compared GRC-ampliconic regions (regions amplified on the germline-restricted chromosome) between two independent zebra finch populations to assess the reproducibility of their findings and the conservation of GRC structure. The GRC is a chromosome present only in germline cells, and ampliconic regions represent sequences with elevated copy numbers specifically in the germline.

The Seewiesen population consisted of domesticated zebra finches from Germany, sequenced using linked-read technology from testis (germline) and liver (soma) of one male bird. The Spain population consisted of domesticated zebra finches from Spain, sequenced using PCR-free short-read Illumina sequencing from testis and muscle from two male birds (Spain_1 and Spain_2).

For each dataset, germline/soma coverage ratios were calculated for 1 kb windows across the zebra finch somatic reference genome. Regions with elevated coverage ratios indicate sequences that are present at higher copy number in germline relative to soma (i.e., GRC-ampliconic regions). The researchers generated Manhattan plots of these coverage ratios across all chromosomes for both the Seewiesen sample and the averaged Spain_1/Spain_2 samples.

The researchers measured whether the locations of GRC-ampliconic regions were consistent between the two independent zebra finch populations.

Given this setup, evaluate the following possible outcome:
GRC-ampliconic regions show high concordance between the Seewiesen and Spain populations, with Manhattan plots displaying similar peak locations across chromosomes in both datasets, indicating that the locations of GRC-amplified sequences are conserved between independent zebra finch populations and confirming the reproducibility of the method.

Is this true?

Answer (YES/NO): YES